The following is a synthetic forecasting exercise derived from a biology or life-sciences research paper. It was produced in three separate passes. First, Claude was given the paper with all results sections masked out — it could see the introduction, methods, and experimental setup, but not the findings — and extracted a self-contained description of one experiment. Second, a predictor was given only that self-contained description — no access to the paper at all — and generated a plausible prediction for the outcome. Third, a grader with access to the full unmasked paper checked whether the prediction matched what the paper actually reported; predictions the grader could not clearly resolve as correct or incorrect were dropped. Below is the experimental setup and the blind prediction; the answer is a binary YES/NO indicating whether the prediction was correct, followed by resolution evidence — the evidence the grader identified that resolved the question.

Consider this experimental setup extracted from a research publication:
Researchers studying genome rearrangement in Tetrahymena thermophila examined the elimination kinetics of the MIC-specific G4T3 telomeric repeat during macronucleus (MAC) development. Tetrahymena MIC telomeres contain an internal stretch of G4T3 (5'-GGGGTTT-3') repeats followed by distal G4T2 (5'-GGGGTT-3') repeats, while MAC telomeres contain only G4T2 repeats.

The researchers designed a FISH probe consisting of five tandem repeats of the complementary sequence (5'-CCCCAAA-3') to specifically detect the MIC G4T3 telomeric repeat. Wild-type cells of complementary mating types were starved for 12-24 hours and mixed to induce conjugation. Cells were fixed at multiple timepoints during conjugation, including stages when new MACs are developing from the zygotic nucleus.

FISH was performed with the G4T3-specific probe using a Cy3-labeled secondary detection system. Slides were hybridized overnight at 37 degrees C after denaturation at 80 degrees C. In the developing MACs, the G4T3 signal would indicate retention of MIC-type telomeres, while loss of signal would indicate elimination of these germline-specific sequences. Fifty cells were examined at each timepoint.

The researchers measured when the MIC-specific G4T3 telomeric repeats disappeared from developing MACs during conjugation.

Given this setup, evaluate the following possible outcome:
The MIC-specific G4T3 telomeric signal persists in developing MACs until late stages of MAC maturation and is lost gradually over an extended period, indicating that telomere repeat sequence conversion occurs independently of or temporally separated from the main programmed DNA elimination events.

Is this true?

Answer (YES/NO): NO